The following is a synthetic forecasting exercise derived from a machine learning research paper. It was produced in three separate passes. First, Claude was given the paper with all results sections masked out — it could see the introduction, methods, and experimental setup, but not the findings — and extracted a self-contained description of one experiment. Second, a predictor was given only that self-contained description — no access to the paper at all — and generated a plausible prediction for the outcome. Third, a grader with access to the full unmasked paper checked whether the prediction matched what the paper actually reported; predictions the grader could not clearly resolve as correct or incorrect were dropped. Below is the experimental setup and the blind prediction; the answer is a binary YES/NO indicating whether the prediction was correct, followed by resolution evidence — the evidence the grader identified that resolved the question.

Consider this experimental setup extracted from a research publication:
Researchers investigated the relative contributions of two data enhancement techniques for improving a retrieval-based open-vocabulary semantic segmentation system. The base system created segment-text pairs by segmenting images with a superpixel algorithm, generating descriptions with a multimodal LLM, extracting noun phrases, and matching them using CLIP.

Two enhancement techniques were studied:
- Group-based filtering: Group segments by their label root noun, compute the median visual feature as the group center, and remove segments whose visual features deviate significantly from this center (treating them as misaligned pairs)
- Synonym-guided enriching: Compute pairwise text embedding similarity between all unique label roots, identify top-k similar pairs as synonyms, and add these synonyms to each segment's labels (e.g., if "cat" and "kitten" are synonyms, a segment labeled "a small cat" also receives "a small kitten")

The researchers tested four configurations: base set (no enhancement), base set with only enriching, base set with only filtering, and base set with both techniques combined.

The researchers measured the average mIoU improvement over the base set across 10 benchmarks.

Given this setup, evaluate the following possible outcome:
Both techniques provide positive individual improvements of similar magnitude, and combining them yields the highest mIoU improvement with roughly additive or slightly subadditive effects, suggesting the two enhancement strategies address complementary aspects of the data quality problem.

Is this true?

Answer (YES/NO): NO